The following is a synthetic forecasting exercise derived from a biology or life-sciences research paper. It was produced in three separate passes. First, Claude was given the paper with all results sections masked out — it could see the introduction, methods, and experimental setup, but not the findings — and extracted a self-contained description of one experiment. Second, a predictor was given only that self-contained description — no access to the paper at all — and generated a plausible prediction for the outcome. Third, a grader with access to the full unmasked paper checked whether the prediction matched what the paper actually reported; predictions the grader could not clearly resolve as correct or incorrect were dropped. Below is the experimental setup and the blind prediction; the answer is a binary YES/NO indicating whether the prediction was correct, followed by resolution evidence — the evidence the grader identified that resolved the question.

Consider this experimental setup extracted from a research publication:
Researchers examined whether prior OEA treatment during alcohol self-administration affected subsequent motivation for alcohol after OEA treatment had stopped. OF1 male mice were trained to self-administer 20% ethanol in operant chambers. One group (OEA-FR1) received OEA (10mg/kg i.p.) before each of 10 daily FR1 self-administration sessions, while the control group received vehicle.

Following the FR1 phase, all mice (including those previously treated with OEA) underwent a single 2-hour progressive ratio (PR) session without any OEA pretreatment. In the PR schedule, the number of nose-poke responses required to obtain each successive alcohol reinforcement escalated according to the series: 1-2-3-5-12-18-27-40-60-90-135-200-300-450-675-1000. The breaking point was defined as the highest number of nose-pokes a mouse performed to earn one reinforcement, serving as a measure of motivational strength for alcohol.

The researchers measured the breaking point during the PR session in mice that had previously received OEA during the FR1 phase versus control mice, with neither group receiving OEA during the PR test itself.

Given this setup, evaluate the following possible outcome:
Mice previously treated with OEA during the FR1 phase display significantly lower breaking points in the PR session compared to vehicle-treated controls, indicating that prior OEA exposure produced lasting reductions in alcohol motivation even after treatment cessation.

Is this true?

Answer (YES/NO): NO